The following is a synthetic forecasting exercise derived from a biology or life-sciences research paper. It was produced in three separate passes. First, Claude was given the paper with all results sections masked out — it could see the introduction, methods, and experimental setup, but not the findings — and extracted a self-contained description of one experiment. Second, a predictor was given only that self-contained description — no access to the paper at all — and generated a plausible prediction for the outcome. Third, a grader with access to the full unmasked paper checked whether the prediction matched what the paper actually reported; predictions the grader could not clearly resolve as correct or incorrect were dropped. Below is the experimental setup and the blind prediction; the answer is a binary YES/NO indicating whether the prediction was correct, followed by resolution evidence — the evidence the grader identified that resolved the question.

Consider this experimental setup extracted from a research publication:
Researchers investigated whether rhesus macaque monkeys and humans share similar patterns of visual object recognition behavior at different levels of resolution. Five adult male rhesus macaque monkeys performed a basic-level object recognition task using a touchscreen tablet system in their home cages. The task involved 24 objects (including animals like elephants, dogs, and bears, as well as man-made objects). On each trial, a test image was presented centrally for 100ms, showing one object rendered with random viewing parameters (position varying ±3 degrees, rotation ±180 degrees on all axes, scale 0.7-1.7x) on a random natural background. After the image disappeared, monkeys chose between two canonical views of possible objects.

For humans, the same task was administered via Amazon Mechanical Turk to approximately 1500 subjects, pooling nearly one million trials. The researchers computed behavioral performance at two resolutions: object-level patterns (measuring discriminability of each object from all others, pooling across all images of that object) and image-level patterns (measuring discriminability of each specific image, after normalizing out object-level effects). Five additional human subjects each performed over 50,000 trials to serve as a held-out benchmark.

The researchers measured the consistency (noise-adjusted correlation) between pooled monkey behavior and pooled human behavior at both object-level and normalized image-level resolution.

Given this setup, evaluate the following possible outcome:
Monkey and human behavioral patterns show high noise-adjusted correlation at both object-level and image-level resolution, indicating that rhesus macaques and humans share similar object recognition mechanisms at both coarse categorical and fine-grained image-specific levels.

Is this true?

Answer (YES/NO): YES